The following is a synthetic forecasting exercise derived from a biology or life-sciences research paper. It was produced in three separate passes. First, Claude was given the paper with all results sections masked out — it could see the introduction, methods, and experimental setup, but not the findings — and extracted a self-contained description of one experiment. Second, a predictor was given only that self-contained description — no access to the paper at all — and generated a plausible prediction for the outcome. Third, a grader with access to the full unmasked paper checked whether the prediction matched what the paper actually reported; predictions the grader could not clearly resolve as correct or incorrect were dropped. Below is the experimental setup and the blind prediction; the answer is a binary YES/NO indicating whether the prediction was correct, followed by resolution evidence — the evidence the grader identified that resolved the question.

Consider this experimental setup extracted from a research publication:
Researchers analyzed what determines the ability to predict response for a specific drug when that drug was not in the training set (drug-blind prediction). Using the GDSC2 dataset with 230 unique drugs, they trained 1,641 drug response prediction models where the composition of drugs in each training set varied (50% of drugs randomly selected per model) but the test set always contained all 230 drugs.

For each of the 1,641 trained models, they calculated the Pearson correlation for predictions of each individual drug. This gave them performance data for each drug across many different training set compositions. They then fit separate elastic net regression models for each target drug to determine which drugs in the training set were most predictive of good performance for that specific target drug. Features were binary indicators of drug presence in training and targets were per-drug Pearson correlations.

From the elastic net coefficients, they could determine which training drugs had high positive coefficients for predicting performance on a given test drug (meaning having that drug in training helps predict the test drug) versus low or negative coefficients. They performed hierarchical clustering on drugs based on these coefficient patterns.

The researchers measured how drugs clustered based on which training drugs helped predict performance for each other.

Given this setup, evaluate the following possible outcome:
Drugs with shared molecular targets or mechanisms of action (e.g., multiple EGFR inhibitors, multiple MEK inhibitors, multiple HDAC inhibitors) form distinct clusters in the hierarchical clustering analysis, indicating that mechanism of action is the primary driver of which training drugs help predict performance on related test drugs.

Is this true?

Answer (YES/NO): YES